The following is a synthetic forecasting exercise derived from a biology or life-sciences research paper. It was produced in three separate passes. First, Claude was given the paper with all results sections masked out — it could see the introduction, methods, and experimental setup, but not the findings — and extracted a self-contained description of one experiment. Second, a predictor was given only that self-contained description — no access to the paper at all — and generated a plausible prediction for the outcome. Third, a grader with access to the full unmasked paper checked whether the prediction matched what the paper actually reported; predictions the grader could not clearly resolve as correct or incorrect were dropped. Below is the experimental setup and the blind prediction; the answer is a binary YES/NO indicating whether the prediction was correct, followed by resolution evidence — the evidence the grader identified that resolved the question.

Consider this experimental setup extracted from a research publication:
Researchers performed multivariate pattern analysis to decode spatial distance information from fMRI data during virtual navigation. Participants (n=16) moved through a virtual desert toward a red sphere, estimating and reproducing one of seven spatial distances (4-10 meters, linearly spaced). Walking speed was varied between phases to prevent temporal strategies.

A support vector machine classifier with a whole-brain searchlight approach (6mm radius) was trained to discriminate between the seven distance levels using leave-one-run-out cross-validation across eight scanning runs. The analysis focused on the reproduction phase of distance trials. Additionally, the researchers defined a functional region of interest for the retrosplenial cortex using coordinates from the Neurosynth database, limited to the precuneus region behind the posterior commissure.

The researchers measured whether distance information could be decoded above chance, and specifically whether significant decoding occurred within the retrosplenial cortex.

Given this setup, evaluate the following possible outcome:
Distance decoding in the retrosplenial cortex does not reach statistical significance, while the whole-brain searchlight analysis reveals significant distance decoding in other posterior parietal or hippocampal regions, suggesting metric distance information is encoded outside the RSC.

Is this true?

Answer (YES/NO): NO